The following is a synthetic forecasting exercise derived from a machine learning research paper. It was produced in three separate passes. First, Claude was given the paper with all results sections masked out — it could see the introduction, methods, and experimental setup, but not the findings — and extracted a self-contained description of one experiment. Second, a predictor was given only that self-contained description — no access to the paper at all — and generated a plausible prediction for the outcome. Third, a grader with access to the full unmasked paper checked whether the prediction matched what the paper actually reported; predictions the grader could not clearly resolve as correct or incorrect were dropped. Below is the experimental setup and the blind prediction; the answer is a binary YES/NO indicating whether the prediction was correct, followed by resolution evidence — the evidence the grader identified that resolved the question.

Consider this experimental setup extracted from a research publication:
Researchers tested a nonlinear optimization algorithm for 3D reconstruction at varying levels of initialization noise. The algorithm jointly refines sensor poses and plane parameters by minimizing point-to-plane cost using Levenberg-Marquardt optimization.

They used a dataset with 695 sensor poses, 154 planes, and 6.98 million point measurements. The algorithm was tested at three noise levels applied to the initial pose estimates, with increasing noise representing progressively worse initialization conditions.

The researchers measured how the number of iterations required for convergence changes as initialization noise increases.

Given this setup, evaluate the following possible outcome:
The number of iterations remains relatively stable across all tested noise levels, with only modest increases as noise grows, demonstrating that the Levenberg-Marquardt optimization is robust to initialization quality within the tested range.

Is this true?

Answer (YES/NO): NO